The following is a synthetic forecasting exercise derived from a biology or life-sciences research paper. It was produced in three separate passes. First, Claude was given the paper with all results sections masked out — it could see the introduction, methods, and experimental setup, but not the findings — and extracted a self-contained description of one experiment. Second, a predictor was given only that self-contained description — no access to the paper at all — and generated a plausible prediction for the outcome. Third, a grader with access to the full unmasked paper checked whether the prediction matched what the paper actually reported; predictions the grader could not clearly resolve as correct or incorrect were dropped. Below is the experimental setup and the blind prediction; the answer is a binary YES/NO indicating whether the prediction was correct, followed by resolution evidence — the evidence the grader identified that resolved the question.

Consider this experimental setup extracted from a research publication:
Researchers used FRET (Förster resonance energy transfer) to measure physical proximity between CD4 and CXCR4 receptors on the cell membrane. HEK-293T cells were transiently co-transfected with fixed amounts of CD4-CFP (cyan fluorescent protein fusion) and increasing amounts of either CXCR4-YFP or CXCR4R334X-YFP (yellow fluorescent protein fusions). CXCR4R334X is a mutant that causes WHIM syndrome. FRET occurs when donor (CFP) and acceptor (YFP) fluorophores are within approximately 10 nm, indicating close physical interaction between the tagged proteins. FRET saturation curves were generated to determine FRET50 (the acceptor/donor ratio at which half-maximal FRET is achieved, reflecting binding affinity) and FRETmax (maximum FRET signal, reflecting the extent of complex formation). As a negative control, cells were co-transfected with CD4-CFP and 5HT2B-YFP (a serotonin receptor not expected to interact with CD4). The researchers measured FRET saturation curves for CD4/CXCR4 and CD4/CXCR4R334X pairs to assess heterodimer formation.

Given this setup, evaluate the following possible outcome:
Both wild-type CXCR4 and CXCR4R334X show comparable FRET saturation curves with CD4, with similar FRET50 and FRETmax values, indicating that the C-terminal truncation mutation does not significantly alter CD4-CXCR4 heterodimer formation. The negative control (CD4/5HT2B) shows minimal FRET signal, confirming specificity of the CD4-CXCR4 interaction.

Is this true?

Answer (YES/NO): NO